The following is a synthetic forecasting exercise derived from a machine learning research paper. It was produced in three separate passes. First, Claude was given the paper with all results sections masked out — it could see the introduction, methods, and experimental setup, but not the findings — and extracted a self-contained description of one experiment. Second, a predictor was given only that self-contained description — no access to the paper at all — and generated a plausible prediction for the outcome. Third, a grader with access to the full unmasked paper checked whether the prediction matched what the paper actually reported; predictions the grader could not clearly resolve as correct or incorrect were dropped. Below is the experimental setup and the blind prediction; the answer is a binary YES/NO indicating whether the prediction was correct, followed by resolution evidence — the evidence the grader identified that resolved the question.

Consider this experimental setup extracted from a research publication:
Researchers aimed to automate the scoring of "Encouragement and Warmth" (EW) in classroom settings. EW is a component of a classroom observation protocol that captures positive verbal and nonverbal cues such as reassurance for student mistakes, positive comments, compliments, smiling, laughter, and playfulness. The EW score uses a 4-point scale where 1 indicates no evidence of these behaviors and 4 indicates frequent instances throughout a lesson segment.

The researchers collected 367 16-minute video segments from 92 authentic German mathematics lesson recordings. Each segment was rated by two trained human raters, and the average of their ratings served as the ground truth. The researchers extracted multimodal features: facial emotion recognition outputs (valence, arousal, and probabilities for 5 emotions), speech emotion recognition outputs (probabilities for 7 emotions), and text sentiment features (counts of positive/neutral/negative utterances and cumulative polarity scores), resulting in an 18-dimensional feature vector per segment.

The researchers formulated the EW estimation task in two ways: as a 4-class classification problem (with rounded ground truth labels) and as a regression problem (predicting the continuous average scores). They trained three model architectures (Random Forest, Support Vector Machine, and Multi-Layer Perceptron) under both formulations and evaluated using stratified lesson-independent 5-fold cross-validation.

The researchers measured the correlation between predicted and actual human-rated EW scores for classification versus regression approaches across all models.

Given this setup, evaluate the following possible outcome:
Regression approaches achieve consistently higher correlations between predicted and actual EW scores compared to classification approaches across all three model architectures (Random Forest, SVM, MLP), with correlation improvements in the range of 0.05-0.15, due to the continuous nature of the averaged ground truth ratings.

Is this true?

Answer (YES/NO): NO